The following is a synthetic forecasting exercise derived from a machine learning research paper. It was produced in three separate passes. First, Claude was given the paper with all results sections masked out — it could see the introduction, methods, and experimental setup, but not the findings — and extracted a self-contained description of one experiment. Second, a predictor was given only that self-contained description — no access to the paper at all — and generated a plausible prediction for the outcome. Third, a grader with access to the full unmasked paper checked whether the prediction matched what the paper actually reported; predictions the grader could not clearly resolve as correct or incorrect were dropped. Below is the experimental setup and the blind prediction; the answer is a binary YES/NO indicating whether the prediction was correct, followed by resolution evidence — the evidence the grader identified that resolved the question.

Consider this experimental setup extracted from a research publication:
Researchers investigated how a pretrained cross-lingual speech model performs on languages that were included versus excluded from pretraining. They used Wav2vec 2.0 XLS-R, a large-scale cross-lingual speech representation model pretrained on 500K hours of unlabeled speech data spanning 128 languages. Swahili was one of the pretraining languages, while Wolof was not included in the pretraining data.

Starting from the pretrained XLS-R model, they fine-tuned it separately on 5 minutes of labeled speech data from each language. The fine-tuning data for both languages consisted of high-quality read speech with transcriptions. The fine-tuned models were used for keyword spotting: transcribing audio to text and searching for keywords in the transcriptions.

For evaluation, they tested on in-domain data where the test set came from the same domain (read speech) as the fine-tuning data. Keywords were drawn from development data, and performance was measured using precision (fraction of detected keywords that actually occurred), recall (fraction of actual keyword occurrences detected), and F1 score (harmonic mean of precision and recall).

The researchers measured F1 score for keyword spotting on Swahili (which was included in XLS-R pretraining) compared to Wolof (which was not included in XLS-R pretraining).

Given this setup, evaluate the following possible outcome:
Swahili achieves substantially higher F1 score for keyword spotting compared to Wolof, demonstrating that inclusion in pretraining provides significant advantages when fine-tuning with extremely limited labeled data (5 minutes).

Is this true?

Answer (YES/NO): NO